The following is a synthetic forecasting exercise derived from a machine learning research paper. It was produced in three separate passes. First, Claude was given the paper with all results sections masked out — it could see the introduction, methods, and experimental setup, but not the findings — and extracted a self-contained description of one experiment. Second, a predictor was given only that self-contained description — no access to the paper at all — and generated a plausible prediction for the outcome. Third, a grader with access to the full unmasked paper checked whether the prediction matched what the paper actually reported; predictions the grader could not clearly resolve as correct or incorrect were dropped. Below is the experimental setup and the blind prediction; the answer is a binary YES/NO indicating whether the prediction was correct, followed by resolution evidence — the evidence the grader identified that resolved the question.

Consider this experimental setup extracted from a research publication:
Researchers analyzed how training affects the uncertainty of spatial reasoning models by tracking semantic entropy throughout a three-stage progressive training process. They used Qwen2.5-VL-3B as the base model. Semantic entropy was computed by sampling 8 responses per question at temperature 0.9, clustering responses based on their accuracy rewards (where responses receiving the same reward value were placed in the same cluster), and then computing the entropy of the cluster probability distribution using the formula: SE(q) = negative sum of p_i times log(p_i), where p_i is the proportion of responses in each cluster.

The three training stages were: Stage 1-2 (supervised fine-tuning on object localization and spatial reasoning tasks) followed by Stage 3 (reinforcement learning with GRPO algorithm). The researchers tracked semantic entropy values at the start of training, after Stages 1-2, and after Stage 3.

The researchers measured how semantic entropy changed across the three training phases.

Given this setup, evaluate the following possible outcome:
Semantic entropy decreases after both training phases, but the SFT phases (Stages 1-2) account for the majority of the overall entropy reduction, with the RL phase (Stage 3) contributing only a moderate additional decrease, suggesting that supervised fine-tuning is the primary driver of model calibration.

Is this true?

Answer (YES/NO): NO